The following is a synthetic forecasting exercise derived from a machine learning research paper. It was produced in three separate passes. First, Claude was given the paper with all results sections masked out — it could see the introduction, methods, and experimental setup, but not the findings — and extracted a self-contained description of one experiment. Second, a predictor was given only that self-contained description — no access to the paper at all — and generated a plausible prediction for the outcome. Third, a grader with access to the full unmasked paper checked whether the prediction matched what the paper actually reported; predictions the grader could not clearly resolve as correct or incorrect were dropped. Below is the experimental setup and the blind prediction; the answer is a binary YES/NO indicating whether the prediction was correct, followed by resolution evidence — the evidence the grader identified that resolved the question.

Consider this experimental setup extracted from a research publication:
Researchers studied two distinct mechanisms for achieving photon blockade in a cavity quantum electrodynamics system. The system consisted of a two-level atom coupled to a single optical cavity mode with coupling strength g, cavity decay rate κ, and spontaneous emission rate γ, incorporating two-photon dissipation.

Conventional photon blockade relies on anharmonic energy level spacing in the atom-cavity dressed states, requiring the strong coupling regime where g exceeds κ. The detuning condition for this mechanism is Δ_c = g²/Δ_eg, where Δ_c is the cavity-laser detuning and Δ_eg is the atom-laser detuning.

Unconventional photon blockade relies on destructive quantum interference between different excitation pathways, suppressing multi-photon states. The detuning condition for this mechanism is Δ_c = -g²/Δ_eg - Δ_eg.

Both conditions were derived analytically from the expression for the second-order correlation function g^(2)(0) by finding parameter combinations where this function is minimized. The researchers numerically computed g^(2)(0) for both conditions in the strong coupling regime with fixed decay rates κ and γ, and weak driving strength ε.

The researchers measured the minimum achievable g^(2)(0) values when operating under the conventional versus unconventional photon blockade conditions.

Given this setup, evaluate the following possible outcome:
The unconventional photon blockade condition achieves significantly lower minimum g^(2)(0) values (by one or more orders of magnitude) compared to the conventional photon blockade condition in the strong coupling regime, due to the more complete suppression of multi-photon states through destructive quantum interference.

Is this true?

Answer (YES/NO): NO